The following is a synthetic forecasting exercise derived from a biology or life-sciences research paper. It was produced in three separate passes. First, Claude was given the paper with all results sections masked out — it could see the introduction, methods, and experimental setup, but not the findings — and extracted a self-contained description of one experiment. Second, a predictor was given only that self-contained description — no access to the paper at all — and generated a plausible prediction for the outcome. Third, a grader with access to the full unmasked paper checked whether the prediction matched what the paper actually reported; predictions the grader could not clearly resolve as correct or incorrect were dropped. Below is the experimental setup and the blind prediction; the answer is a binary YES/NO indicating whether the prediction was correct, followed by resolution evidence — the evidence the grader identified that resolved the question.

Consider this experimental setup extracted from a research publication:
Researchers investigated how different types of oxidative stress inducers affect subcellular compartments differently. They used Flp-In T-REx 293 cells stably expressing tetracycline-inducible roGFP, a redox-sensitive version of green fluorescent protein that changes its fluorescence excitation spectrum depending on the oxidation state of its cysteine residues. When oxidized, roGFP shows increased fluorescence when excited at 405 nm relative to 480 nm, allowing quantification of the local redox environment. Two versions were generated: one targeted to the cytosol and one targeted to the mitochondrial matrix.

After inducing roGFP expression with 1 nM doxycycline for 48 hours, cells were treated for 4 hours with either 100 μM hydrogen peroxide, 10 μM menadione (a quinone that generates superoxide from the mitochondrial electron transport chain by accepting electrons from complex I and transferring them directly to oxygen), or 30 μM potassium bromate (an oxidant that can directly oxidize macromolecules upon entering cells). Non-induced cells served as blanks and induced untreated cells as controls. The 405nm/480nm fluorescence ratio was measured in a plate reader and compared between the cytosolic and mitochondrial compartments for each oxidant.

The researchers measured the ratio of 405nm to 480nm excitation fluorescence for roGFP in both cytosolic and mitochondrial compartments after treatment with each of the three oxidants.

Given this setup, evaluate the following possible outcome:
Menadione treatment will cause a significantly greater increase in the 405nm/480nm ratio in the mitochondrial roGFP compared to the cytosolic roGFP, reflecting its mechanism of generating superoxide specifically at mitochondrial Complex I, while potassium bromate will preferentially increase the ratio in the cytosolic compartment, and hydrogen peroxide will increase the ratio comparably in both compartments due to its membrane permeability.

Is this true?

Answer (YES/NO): NO